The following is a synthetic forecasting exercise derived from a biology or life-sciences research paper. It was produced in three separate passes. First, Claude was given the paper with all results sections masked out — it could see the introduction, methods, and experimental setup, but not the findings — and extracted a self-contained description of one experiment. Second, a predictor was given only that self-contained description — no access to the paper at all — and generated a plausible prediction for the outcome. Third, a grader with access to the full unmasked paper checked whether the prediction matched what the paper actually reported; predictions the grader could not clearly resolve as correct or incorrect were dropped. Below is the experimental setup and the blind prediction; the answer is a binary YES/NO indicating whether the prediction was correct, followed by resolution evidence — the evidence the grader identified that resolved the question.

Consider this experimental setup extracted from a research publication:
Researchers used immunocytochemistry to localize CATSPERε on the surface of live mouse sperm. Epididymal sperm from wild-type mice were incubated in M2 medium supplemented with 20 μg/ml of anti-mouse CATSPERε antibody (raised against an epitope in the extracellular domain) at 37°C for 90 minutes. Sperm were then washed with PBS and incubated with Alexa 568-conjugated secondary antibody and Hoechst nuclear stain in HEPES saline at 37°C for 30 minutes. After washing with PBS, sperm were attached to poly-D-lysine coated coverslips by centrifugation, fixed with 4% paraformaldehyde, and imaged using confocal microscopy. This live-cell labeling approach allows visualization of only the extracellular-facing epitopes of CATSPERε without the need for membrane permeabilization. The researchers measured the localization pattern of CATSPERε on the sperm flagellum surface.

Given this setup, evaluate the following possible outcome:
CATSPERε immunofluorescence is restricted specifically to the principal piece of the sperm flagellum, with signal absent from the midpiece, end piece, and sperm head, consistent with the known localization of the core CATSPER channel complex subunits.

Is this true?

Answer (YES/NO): YES